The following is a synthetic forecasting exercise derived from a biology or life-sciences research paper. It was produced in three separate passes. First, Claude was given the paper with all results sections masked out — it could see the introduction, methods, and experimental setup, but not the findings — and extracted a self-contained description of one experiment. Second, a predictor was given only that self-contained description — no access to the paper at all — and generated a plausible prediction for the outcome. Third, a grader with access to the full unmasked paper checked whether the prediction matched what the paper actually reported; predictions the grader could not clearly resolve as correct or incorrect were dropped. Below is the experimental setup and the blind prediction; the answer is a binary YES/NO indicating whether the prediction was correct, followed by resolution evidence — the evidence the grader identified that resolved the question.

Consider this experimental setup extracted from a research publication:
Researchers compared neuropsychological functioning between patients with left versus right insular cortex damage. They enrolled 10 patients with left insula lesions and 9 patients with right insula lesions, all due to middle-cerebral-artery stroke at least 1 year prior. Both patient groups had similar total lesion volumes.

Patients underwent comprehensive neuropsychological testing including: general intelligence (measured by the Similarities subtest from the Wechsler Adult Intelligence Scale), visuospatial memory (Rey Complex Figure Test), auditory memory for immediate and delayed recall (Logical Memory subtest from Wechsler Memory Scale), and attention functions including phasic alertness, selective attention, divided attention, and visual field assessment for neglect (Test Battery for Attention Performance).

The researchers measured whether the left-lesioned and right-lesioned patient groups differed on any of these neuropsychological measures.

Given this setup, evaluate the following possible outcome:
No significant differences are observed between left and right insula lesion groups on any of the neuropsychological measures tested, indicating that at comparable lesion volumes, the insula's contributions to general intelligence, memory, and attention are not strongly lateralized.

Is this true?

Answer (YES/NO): YES